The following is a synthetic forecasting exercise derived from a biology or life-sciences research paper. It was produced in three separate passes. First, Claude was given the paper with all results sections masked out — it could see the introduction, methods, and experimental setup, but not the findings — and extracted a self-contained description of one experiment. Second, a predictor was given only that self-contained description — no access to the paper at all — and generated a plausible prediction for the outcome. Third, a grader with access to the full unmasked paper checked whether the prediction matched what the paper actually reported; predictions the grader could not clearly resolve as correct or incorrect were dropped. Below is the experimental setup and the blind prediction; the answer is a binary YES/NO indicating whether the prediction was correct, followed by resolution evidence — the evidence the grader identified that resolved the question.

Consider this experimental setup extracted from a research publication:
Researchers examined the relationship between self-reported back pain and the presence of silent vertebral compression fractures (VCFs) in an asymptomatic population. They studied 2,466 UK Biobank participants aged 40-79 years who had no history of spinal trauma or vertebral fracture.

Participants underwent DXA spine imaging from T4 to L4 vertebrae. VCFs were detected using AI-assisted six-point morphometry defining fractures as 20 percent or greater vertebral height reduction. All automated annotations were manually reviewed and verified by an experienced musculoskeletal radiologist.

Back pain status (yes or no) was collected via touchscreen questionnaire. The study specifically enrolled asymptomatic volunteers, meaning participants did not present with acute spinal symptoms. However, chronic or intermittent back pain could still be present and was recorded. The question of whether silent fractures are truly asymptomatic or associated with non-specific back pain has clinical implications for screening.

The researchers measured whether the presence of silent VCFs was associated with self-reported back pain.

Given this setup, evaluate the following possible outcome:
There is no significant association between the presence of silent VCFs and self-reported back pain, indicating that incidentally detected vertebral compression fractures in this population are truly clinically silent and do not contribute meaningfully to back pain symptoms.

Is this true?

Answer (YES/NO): NO